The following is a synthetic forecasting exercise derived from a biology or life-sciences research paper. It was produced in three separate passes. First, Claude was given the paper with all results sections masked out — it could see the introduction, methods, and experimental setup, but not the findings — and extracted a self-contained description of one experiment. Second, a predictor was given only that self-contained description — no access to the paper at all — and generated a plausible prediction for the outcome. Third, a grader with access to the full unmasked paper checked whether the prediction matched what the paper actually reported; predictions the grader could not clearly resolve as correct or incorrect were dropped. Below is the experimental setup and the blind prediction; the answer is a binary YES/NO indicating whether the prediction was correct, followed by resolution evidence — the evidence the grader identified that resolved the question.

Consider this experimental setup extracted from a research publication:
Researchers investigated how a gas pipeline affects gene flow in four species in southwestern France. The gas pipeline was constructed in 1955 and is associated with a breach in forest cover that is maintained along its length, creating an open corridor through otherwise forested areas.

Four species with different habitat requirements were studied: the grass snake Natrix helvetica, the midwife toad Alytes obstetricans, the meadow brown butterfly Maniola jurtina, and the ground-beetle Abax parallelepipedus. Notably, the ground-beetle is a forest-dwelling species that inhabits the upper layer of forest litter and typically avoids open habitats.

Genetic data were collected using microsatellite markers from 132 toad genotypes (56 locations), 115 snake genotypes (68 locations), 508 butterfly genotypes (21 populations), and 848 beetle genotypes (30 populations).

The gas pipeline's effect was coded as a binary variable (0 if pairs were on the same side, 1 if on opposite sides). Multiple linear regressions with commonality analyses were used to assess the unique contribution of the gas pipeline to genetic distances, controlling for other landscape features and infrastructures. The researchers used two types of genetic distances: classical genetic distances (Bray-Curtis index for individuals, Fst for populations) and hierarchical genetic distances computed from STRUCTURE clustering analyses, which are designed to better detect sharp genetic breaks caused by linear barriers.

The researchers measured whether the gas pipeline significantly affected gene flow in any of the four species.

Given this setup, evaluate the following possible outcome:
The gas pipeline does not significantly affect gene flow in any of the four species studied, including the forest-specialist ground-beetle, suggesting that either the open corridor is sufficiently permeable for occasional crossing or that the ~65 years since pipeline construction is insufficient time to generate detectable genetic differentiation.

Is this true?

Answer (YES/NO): NO